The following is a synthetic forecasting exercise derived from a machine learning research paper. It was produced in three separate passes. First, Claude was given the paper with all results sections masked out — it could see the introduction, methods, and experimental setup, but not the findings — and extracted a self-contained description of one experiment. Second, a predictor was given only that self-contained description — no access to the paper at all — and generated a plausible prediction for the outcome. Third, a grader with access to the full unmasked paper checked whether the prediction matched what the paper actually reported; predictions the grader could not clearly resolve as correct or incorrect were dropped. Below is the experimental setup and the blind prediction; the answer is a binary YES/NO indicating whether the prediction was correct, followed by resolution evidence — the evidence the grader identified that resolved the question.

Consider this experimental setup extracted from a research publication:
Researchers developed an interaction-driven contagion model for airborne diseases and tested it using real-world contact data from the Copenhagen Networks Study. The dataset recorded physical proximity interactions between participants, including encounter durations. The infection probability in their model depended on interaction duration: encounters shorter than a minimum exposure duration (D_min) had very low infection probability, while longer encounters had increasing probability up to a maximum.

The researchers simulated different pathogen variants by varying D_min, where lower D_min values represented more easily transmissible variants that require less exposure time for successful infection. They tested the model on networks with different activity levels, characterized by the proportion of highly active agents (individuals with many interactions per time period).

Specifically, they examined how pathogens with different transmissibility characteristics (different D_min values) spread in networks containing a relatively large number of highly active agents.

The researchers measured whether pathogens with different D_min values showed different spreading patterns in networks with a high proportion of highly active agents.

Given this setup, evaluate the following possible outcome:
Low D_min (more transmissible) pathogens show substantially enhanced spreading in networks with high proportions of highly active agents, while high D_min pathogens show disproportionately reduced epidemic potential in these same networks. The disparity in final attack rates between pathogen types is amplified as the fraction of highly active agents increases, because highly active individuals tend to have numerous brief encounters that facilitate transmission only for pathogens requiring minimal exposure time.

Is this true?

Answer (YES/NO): NO